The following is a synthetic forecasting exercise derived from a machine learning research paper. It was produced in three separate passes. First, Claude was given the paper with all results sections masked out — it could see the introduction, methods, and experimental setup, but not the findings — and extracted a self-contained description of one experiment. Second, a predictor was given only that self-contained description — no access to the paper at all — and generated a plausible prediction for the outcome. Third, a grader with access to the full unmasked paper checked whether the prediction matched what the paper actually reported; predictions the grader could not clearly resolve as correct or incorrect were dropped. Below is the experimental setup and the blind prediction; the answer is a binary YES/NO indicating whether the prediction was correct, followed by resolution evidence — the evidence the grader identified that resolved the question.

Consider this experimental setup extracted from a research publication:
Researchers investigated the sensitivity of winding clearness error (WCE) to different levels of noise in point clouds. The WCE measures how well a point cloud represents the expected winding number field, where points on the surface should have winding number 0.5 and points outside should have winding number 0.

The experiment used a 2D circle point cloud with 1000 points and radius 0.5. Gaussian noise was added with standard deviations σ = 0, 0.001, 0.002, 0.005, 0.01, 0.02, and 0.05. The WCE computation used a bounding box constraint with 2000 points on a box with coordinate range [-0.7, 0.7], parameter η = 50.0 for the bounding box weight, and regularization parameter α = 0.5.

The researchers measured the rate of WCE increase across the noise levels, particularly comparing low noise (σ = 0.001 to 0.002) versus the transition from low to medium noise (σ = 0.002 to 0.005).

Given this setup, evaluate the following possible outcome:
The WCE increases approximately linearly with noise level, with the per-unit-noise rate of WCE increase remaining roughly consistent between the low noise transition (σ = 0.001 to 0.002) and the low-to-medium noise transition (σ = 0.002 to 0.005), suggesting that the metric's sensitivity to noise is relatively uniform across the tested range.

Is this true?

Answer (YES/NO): NO